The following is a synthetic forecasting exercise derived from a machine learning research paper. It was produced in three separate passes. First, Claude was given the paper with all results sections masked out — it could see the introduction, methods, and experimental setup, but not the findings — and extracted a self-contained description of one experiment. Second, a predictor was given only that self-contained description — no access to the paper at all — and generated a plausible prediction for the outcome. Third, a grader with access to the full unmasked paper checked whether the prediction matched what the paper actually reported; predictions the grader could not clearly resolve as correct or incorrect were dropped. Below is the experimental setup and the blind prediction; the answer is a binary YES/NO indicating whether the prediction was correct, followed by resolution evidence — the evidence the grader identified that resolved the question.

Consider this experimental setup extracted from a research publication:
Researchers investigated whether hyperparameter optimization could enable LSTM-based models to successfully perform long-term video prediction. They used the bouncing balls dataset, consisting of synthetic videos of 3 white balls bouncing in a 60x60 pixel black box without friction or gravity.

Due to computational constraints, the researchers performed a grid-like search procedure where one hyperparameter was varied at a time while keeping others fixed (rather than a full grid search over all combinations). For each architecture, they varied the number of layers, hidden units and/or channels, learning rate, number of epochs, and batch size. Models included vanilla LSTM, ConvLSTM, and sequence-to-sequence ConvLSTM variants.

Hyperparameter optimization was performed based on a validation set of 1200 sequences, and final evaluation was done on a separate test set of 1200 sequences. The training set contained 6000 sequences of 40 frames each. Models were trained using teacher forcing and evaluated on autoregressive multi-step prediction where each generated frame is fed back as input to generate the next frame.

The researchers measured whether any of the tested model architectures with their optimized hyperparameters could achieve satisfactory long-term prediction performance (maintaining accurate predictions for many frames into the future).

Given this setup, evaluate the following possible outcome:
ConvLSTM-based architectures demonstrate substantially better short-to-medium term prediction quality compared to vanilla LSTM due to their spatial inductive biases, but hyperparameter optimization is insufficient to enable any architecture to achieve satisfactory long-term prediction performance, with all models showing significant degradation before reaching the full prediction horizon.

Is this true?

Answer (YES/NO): YES